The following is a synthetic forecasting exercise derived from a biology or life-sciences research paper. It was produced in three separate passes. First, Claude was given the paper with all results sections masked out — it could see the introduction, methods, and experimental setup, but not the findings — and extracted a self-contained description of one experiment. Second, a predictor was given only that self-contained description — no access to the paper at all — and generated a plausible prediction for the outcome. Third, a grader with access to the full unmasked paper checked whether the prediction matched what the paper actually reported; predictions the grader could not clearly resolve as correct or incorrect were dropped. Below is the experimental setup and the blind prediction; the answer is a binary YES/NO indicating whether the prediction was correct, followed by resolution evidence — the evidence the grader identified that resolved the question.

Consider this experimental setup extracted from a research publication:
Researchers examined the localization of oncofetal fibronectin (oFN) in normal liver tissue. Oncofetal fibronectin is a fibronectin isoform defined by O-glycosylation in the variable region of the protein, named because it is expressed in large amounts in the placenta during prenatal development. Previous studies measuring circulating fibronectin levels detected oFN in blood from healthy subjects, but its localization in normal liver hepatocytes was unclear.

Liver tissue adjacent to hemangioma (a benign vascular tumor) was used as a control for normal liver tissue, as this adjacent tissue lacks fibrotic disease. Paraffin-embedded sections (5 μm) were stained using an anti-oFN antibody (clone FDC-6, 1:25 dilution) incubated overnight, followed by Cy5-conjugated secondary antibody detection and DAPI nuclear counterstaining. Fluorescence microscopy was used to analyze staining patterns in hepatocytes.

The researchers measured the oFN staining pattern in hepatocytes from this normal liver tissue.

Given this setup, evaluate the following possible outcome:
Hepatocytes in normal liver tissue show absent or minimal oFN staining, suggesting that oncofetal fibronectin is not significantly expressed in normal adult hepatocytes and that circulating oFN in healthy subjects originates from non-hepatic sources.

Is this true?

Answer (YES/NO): NO